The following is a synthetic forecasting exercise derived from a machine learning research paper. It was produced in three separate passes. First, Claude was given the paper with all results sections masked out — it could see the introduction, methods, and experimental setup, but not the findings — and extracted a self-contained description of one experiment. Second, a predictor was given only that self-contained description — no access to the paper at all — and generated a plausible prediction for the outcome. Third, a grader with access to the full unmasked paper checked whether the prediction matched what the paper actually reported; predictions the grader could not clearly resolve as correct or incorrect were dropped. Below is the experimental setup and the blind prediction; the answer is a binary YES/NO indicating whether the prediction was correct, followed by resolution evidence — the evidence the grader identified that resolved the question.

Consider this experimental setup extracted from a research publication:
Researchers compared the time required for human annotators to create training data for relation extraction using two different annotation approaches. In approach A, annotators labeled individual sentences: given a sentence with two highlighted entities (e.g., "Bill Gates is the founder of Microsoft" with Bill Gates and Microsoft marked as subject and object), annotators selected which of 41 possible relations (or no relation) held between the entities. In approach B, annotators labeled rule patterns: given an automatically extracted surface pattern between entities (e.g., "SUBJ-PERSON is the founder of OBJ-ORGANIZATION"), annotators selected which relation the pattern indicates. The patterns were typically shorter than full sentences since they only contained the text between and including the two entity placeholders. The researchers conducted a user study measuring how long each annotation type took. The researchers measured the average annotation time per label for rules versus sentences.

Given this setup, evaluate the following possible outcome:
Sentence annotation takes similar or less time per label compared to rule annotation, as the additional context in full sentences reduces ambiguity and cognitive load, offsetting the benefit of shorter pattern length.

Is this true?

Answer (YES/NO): NO